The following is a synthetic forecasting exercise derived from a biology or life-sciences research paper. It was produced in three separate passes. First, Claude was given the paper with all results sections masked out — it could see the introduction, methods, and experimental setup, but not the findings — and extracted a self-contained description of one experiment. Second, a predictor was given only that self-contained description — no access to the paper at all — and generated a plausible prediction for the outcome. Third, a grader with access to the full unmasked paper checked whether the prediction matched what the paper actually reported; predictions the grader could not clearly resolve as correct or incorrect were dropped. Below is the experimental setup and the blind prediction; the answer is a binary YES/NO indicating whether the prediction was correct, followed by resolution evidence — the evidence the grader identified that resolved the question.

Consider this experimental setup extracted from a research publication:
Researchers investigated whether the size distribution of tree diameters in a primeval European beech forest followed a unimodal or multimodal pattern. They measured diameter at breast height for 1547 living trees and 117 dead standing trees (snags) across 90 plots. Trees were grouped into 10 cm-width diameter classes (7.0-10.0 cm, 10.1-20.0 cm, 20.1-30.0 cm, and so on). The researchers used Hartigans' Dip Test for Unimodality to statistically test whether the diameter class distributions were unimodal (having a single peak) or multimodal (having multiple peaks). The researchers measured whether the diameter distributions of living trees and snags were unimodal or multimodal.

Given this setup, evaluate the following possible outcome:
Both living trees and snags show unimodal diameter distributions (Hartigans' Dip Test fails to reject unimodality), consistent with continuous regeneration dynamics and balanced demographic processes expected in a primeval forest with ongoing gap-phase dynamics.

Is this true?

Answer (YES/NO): NO